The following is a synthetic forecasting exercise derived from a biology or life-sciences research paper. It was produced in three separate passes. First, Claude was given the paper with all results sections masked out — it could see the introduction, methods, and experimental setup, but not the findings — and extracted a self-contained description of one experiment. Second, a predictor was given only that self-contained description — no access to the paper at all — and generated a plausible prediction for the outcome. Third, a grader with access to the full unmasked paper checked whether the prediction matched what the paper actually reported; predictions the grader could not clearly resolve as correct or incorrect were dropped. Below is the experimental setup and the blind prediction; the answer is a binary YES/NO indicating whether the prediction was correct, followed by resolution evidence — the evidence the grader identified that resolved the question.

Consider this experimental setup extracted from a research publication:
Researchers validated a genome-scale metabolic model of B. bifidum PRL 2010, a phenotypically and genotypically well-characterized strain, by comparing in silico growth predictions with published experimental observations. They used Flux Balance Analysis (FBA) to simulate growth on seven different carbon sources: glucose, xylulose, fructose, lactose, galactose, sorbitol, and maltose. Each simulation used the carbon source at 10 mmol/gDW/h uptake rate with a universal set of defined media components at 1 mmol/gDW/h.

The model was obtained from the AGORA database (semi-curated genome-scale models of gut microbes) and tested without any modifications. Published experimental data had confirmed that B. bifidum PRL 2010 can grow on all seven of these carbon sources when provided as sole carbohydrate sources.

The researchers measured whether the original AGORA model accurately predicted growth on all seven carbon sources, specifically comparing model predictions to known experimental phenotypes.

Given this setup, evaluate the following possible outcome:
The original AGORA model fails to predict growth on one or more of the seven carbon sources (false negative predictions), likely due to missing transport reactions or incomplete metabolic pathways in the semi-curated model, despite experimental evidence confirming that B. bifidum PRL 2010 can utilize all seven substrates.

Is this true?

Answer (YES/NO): YES